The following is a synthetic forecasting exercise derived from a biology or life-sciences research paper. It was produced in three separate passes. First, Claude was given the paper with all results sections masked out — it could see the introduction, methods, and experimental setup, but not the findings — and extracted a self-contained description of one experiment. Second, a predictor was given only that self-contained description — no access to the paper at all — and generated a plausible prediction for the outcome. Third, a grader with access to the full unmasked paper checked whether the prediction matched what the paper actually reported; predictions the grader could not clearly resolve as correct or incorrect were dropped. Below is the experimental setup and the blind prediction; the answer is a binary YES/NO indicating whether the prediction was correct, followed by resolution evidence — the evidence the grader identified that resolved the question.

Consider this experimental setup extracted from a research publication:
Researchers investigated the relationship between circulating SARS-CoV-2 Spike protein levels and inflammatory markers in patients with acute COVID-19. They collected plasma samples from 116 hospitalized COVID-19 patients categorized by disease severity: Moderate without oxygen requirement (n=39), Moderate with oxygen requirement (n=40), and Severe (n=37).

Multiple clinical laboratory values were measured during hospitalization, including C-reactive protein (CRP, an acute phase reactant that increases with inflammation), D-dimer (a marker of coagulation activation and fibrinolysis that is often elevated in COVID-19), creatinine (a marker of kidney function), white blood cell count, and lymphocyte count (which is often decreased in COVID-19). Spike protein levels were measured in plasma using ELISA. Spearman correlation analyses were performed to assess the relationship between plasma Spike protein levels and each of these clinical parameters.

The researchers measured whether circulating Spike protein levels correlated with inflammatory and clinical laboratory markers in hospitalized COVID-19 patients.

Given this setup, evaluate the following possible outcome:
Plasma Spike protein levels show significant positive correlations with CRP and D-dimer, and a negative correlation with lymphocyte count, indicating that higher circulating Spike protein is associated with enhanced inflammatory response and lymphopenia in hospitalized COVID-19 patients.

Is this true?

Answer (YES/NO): NO